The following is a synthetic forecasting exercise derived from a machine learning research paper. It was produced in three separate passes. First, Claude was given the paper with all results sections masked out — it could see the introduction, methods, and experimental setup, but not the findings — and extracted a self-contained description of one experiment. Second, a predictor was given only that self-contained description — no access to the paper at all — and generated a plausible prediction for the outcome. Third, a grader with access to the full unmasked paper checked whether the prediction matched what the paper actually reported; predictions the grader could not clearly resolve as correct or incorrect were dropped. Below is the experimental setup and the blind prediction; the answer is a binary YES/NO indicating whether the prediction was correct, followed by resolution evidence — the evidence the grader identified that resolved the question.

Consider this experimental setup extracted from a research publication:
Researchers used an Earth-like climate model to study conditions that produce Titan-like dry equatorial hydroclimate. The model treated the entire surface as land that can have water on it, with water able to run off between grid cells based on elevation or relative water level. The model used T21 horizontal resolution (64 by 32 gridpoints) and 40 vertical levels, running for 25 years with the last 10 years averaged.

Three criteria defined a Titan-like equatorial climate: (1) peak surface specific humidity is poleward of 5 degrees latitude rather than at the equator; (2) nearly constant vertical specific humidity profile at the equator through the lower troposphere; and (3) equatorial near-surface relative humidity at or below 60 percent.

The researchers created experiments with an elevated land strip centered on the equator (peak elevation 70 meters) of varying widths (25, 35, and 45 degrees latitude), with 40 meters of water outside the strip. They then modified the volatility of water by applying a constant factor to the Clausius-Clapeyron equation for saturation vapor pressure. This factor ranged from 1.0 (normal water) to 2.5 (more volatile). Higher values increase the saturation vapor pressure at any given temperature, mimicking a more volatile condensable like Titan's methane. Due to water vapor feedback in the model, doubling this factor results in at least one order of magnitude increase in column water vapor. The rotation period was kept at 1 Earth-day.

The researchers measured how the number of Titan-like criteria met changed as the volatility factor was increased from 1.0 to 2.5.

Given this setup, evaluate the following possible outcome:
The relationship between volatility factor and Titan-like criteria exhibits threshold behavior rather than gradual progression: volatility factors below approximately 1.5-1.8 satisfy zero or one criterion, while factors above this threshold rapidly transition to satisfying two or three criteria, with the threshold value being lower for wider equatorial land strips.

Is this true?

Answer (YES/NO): NO